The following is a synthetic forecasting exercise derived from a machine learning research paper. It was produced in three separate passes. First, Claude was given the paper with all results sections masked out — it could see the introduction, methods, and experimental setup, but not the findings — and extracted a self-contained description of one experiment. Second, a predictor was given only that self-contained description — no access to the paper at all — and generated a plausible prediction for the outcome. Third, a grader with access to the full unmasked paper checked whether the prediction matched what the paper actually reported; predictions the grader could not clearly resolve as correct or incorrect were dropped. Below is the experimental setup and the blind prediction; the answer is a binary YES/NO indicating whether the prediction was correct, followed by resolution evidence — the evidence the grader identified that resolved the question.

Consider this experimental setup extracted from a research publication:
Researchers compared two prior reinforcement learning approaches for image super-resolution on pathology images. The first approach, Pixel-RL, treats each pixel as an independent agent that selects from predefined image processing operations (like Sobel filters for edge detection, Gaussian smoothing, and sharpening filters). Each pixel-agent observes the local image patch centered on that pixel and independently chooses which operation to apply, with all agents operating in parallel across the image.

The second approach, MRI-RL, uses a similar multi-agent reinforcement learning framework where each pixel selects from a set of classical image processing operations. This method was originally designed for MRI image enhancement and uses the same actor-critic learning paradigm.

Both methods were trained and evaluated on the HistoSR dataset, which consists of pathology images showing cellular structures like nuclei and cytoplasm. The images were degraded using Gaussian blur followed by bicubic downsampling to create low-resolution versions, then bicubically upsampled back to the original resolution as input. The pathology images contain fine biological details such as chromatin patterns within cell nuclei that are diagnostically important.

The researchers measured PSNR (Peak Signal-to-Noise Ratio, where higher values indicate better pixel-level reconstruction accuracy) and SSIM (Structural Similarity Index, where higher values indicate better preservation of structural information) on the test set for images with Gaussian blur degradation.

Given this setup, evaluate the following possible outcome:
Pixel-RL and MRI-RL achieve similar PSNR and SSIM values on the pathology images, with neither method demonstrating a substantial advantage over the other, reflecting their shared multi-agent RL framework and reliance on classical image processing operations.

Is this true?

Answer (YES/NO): NO